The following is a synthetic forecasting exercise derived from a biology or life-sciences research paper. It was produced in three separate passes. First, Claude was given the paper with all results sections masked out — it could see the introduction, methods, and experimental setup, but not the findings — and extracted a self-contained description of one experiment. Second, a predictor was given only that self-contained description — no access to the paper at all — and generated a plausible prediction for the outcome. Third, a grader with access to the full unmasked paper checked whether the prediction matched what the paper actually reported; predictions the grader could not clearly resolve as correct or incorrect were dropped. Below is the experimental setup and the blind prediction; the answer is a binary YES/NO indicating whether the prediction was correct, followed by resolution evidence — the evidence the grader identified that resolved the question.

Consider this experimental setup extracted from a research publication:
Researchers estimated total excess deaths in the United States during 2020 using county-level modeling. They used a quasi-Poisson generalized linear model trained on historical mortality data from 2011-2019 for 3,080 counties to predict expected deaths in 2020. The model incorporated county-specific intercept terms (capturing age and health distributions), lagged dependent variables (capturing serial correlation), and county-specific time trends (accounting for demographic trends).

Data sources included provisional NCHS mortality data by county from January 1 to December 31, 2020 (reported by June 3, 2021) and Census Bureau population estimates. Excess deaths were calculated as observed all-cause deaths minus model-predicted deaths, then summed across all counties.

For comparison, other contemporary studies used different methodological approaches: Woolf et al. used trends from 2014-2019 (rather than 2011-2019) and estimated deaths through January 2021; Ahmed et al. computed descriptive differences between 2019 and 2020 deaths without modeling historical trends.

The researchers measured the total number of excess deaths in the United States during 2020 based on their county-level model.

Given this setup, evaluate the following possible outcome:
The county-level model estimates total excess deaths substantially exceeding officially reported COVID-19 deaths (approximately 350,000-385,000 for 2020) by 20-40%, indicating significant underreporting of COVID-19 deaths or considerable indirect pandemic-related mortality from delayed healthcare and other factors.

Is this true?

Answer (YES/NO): NO